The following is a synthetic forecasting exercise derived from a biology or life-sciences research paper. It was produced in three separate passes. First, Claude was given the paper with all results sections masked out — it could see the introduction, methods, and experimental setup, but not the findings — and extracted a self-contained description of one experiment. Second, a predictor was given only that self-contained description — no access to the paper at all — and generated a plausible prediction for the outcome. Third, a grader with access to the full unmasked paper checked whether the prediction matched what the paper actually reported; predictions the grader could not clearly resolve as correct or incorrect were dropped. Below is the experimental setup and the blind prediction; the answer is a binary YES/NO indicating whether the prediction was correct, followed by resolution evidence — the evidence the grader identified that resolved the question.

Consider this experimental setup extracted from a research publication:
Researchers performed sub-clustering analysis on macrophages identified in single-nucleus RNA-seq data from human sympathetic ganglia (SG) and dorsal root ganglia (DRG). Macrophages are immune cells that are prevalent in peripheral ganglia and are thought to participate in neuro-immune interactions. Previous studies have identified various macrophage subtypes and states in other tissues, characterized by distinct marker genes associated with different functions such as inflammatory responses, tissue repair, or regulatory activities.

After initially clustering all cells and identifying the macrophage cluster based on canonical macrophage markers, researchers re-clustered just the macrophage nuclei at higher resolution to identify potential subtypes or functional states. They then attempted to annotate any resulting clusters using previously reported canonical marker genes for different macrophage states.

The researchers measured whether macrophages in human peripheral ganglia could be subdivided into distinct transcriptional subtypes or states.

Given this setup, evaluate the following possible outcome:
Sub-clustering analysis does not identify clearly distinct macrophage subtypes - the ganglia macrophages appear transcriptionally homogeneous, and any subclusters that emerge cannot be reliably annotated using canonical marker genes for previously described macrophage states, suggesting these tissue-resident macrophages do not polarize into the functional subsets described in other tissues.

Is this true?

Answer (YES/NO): NO